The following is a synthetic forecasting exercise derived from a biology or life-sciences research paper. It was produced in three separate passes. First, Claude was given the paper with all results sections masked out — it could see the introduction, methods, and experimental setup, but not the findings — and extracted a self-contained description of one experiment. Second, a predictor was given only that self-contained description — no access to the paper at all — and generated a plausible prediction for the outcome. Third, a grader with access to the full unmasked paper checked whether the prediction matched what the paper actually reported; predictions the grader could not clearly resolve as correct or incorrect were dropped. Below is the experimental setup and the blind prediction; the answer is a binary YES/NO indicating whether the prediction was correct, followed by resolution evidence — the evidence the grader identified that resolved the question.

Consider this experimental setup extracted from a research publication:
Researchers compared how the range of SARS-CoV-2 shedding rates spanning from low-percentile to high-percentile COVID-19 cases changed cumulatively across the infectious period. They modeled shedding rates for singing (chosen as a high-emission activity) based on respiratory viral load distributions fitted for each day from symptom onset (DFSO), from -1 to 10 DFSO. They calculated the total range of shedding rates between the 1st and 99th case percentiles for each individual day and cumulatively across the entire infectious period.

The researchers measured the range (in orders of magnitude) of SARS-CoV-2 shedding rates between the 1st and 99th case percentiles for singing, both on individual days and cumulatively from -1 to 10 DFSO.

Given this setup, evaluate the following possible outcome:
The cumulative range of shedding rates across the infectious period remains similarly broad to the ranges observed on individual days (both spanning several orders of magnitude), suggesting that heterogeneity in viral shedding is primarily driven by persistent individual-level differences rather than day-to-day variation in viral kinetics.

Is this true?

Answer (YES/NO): NO